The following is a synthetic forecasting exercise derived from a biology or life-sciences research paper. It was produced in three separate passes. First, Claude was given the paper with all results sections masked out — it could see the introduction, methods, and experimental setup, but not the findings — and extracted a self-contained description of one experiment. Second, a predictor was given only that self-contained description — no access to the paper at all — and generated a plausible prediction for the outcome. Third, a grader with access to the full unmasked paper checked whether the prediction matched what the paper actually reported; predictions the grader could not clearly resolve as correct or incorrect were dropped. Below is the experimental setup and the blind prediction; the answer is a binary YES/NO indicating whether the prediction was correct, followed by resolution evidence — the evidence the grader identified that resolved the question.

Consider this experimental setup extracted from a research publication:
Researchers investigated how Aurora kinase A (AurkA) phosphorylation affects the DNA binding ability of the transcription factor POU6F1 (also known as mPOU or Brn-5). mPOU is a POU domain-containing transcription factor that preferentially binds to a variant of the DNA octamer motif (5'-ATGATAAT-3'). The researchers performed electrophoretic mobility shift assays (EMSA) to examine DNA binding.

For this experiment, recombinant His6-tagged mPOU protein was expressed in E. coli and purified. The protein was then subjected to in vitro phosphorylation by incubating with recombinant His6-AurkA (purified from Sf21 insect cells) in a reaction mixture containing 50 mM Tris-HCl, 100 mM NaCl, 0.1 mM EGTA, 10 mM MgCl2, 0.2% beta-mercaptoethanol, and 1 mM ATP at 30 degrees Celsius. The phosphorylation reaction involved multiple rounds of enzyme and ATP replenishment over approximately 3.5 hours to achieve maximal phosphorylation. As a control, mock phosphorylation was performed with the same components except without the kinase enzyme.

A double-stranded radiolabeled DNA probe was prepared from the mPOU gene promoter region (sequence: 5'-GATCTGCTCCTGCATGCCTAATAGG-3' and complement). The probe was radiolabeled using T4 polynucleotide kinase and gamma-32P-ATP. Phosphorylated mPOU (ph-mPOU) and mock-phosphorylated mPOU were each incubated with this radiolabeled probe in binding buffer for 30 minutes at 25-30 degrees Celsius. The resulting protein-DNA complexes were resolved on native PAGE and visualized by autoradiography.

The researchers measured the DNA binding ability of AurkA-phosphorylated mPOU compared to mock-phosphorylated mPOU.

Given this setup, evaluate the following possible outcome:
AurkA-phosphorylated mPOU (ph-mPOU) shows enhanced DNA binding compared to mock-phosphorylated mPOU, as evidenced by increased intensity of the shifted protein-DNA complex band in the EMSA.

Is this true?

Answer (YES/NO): NO